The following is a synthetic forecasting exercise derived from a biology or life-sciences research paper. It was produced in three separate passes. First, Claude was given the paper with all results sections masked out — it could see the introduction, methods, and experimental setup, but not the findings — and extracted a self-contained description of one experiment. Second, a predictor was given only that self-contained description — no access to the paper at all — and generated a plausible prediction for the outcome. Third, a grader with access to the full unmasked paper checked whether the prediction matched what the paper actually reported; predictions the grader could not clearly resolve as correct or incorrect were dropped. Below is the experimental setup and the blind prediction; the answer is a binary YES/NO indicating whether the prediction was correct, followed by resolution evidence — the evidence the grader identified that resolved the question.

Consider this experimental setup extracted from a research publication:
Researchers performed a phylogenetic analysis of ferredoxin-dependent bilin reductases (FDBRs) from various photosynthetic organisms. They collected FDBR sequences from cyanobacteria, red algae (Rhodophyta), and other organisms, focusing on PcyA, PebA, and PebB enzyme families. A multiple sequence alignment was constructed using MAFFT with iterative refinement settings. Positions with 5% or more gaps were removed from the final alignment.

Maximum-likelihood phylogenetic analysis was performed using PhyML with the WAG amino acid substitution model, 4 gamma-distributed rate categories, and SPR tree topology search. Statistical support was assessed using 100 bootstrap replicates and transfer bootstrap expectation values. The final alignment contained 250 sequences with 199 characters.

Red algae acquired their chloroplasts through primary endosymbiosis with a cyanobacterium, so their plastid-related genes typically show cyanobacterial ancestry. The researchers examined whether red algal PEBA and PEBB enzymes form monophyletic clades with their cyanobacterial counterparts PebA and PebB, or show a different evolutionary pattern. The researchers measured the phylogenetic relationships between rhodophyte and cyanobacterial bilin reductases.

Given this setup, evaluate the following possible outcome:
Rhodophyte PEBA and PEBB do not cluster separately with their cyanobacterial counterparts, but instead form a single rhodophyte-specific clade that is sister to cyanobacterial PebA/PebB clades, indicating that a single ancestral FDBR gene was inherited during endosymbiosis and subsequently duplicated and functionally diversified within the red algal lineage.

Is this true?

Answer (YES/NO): NO